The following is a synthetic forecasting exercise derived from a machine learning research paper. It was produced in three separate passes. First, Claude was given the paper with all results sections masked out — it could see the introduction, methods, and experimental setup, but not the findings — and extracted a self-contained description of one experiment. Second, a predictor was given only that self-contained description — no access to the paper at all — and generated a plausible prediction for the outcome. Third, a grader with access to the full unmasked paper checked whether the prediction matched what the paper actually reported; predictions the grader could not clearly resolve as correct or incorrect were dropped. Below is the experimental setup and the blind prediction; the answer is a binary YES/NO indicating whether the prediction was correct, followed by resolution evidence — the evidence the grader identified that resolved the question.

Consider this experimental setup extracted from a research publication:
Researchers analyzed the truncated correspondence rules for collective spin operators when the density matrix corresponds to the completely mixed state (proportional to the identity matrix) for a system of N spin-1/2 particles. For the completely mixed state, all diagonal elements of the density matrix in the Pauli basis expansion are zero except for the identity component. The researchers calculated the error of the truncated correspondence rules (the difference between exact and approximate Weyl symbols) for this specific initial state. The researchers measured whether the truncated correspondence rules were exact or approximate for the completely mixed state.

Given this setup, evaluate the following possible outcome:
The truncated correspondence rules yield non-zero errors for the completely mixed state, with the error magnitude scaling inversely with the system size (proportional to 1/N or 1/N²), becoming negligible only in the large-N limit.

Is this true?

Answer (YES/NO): NO